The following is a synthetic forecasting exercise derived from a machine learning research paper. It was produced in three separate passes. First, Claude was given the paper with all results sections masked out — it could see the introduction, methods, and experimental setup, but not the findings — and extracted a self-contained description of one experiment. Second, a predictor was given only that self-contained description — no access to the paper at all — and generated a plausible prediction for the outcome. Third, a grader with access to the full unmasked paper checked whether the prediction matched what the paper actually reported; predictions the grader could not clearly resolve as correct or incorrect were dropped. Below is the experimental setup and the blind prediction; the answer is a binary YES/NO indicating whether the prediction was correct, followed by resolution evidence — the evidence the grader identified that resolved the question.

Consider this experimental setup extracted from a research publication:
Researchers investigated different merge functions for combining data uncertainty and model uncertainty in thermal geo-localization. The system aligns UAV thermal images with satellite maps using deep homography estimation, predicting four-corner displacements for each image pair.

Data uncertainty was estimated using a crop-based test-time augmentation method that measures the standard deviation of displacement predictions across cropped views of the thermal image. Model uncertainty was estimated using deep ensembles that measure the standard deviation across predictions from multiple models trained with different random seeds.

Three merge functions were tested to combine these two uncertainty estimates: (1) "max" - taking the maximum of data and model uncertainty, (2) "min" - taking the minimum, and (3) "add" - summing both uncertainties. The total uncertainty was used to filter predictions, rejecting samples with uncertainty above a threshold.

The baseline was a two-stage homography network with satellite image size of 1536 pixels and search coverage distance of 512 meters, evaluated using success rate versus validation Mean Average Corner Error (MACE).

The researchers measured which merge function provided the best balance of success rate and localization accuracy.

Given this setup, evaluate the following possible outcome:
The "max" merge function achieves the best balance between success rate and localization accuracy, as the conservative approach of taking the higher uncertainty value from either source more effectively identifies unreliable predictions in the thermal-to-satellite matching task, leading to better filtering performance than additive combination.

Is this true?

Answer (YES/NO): NO